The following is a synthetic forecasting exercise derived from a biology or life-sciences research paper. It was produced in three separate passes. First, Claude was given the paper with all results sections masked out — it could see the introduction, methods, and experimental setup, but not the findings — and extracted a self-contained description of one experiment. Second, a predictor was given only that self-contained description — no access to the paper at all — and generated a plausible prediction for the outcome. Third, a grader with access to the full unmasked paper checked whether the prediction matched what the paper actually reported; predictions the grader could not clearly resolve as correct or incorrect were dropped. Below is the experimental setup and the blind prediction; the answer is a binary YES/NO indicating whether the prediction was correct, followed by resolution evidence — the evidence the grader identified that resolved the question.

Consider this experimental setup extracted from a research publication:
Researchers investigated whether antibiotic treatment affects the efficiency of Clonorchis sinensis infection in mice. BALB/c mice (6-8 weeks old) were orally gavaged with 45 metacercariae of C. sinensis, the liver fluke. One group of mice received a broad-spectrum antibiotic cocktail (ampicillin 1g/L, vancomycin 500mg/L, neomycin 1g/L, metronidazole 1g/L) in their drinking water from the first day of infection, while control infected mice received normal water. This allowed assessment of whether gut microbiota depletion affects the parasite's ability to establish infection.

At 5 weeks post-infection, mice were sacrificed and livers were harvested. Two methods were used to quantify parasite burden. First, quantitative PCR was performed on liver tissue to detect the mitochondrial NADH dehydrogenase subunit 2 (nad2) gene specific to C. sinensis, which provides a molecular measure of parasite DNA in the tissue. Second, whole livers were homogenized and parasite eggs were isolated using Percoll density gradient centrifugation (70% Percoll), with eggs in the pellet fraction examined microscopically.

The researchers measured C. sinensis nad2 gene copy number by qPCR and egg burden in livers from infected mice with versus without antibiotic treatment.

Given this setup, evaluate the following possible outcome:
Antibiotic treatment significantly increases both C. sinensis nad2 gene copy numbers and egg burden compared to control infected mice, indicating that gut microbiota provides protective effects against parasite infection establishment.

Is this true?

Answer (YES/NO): NO